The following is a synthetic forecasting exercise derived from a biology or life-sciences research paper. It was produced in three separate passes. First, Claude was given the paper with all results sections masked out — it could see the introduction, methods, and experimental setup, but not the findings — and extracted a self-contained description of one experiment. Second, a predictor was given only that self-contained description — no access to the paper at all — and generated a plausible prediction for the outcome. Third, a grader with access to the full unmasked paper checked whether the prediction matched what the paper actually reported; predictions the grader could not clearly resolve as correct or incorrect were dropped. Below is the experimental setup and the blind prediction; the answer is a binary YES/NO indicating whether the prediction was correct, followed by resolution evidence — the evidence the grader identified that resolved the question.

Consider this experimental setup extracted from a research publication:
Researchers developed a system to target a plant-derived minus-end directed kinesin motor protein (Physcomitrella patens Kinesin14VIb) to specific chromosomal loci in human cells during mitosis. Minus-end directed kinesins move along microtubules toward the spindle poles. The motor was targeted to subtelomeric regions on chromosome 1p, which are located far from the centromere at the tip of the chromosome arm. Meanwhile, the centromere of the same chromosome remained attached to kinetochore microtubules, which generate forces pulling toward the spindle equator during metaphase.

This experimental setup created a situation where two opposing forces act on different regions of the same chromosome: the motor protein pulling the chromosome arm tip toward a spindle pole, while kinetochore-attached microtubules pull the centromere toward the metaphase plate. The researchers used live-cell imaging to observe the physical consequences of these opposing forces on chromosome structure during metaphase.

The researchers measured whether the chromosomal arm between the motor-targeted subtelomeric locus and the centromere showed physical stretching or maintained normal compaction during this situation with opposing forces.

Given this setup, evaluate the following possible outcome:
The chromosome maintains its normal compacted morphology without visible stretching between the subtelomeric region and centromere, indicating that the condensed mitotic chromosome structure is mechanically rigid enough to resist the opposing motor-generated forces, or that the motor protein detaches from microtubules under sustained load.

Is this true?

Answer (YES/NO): NO